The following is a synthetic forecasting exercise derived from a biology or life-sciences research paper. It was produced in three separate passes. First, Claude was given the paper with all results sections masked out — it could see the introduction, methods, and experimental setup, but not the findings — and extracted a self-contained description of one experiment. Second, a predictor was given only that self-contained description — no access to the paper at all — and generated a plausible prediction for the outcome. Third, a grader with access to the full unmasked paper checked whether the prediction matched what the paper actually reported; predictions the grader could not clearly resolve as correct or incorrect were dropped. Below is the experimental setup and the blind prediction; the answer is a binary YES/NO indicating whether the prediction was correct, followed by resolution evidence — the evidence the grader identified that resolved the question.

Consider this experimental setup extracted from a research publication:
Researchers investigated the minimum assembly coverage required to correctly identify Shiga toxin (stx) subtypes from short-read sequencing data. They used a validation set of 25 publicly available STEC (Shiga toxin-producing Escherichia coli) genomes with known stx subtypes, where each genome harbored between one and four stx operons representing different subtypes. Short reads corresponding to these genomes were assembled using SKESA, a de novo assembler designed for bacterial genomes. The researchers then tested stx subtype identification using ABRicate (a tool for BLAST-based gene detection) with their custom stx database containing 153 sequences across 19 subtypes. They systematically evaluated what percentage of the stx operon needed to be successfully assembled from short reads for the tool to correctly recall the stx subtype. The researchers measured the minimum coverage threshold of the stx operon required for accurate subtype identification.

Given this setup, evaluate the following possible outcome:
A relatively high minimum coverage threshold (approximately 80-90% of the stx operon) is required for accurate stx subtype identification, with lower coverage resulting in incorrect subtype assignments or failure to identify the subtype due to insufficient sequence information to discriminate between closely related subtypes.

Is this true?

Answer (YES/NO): NO